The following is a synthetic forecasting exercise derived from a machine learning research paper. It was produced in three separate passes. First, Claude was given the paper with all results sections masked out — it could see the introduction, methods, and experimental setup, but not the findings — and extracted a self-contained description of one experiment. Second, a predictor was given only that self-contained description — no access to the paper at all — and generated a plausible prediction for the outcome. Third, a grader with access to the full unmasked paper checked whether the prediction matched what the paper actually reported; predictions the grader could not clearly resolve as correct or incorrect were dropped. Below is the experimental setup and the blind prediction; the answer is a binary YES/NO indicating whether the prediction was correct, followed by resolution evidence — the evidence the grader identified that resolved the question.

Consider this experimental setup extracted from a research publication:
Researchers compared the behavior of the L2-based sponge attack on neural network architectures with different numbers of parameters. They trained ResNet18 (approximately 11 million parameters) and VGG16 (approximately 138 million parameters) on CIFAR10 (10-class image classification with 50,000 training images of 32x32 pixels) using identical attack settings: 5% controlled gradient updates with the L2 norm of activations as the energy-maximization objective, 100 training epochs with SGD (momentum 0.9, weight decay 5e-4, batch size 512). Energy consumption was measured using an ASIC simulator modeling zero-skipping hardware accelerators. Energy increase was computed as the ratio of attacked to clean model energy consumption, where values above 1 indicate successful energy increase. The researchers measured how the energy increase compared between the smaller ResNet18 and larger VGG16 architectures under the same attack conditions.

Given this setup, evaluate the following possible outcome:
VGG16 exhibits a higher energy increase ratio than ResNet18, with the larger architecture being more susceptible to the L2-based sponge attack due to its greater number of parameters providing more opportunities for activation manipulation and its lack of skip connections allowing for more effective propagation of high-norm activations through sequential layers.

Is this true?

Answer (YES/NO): NO